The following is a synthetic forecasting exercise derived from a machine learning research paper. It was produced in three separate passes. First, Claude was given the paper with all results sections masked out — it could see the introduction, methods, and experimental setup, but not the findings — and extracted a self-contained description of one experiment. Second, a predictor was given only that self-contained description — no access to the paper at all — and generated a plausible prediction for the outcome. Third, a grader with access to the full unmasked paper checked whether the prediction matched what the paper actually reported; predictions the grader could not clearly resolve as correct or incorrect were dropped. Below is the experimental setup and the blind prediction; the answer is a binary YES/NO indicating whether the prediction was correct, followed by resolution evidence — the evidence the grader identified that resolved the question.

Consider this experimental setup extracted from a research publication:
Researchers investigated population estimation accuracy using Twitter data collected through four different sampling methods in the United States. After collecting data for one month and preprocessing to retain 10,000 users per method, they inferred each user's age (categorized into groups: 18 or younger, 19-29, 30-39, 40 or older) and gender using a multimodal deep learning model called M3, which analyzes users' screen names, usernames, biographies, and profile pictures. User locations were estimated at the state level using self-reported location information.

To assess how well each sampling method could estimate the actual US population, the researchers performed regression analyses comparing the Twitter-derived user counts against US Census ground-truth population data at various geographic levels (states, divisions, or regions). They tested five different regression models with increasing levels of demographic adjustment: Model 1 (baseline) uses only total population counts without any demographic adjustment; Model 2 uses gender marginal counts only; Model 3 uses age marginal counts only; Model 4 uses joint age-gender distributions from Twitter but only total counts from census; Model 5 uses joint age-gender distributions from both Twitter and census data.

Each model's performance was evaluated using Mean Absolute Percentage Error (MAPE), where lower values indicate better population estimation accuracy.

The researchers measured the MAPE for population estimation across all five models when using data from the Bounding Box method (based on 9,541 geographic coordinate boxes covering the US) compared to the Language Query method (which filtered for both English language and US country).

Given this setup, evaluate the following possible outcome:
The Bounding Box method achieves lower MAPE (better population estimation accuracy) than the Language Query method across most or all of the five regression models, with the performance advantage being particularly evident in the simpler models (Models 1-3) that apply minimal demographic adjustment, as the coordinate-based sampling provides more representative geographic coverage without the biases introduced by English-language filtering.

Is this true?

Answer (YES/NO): NO